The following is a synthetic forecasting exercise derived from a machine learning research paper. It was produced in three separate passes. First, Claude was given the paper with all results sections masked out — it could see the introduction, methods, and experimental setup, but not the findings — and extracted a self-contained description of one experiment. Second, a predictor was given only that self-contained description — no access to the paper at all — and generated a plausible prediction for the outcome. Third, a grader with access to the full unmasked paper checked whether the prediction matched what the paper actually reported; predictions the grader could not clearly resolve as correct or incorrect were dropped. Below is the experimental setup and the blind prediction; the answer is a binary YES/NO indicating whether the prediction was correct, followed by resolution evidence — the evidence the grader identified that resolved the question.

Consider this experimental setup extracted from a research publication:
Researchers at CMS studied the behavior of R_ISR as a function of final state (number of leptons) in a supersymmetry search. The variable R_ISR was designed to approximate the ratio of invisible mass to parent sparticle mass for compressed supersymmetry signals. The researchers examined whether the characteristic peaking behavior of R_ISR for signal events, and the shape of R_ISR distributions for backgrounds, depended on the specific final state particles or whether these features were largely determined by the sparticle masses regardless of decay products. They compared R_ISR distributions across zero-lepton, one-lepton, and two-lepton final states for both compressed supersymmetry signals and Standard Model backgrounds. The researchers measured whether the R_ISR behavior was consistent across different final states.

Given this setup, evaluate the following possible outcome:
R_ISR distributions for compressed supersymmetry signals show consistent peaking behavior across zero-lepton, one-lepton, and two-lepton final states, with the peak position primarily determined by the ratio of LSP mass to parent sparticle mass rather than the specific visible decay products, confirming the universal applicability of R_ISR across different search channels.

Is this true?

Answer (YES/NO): YES